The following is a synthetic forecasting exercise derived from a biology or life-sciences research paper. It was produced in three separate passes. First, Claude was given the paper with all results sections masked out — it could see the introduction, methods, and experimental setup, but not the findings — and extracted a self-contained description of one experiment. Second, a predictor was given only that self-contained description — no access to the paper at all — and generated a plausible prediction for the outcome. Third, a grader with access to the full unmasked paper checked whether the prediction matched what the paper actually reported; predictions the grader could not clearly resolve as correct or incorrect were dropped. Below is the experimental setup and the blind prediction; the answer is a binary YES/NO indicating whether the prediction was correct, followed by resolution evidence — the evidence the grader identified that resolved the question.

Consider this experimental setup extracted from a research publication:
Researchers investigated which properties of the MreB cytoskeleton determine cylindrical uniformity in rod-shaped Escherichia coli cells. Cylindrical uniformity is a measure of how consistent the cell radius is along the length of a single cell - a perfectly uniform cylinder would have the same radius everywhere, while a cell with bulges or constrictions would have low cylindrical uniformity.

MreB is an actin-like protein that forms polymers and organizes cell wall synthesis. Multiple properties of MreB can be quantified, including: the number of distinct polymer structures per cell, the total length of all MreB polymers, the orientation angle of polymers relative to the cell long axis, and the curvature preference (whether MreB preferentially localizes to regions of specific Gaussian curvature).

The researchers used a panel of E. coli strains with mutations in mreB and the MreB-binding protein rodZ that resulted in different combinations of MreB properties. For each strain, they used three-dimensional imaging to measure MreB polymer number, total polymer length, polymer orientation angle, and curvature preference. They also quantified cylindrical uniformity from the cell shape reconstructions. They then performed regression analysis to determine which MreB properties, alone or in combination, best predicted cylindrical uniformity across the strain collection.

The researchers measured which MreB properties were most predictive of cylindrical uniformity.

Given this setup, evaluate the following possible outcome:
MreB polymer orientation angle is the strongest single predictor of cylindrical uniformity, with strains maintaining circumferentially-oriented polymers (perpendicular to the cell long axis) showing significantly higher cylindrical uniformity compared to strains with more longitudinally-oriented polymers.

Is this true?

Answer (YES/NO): NO